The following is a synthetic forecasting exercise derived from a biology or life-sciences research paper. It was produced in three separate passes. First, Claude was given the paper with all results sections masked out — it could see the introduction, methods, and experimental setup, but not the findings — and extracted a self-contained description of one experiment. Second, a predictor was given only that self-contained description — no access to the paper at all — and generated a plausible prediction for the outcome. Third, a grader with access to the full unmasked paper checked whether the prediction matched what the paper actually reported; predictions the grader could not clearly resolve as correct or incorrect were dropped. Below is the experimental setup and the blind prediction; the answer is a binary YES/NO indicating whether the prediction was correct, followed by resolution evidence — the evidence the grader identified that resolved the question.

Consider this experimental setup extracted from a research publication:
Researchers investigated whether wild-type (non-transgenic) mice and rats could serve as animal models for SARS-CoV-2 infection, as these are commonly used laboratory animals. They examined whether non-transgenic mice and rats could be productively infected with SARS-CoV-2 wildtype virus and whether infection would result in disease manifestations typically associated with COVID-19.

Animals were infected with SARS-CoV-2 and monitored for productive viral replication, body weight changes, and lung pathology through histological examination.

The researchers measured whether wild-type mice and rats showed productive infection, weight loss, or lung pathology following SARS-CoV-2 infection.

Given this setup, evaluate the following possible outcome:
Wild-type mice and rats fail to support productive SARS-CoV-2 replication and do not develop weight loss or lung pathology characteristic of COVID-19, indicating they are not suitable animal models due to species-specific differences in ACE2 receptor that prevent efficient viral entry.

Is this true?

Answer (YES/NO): YES